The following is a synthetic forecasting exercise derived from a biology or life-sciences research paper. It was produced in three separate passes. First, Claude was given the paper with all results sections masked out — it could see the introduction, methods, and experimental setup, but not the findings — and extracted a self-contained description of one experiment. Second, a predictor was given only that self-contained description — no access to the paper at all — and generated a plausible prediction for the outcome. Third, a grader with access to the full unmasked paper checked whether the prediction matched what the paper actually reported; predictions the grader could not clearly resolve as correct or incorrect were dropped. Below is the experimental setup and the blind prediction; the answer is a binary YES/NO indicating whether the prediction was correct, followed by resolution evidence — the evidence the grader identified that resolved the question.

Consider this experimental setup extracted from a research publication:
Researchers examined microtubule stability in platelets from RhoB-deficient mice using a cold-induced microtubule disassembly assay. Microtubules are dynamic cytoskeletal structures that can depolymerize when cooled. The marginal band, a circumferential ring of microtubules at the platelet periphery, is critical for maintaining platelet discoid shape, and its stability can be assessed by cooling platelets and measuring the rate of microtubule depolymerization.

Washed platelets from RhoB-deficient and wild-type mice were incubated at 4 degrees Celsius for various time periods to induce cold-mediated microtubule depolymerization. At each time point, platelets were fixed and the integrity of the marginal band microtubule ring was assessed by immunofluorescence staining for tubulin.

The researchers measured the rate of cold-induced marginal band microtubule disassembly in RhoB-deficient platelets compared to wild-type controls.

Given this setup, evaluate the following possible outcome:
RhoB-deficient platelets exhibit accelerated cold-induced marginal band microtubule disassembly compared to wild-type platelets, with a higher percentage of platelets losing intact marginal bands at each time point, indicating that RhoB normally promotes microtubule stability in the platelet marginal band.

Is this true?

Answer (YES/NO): NO